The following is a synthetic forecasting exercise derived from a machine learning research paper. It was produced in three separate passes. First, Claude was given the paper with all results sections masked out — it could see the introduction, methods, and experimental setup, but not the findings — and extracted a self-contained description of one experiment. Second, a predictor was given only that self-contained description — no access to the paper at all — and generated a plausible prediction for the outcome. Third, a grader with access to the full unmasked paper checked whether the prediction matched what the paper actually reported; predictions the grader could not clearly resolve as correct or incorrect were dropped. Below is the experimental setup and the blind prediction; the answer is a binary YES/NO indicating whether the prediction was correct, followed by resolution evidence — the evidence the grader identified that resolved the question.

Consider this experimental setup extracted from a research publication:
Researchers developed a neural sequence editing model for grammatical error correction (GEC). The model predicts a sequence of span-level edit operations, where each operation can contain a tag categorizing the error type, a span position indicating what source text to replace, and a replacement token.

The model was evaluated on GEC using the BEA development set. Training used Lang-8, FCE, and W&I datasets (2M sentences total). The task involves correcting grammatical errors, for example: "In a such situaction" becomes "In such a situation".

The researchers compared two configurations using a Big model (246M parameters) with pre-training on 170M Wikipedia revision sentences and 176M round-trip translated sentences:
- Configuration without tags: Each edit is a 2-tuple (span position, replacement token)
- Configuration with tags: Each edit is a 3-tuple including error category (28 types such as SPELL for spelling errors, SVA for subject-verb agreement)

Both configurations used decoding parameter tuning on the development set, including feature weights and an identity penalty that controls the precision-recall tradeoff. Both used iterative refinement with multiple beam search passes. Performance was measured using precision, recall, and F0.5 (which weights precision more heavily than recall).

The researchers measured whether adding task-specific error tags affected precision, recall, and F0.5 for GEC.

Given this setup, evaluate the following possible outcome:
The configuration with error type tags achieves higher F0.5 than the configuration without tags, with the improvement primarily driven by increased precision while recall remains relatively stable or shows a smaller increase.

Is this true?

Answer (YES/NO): YES